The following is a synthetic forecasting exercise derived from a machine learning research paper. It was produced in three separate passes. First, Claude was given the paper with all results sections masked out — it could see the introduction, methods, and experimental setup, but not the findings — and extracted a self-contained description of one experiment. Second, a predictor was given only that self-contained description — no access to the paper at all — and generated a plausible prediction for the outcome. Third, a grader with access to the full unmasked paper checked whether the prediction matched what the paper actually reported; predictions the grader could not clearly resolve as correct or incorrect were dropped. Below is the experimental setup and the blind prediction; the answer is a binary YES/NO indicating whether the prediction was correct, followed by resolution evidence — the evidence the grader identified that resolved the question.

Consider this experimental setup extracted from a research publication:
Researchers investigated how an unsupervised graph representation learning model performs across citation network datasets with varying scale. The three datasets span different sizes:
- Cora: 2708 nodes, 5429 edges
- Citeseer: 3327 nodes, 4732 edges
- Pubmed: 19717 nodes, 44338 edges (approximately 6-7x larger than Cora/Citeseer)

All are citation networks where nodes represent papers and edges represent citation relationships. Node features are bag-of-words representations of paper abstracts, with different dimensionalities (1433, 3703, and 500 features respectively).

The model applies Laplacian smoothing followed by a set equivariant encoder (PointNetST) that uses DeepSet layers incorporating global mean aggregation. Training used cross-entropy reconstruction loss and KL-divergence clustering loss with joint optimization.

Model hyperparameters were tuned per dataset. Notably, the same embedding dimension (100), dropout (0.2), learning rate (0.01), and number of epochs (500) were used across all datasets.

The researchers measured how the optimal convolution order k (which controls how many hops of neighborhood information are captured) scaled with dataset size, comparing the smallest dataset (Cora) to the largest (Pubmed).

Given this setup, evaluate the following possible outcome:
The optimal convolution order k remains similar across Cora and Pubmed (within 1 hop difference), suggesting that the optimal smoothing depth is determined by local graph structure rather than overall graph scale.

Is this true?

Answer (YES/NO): NO